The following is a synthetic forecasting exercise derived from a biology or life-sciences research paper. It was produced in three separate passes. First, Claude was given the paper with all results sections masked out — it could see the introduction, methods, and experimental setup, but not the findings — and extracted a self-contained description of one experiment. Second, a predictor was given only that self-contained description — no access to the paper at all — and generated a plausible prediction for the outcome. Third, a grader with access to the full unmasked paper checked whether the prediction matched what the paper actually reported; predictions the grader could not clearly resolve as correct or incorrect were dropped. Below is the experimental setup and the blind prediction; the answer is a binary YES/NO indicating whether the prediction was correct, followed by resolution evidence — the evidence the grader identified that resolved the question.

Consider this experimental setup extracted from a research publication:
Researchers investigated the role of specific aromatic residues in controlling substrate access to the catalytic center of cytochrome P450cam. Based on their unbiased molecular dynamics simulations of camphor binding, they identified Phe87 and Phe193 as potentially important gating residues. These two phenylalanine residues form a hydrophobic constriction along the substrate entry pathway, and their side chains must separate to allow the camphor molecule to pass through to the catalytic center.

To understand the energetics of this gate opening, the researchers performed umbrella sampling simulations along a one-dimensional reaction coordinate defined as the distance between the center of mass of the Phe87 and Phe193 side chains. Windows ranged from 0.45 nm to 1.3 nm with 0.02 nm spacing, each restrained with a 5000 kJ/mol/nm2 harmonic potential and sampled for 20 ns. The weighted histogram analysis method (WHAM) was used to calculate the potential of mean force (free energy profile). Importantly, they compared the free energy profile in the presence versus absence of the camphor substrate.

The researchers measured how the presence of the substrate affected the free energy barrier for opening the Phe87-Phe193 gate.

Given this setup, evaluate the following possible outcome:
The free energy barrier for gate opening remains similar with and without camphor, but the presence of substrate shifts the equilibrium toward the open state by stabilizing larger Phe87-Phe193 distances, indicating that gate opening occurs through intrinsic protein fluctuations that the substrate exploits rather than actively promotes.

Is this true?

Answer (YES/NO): NO